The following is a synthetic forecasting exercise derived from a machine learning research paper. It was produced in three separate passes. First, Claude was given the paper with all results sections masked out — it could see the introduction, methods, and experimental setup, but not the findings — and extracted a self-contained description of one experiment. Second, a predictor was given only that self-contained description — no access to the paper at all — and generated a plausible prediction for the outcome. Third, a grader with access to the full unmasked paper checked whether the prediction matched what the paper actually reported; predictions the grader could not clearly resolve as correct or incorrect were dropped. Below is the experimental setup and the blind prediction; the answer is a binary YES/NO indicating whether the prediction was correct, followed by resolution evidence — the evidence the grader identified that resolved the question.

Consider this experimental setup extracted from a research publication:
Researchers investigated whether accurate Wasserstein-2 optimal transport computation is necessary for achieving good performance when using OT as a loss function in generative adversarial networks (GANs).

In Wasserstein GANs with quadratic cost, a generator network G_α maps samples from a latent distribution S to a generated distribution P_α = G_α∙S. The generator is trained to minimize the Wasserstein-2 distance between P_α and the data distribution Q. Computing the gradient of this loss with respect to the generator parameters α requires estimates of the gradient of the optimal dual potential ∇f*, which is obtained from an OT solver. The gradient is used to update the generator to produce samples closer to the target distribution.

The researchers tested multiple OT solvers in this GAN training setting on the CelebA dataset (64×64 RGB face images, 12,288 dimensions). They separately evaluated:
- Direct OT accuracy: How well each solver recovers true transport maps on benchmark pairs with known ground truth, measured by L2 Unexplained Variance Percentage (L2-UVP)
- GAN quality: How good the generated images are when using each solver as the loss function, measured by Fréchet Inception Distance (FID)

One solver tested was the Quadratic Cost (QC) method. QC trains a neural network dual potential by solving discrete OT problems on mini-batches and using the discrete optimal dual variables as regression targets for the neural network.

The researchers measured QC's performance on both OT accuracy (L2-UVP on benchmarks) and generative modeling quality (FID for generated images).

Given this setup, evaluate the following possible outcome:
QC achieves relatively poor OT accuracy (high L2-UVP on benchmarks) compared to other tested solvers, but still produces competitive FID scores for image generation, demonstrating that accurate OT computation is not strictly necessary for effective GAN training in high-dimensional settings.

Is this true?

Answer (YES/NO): YES